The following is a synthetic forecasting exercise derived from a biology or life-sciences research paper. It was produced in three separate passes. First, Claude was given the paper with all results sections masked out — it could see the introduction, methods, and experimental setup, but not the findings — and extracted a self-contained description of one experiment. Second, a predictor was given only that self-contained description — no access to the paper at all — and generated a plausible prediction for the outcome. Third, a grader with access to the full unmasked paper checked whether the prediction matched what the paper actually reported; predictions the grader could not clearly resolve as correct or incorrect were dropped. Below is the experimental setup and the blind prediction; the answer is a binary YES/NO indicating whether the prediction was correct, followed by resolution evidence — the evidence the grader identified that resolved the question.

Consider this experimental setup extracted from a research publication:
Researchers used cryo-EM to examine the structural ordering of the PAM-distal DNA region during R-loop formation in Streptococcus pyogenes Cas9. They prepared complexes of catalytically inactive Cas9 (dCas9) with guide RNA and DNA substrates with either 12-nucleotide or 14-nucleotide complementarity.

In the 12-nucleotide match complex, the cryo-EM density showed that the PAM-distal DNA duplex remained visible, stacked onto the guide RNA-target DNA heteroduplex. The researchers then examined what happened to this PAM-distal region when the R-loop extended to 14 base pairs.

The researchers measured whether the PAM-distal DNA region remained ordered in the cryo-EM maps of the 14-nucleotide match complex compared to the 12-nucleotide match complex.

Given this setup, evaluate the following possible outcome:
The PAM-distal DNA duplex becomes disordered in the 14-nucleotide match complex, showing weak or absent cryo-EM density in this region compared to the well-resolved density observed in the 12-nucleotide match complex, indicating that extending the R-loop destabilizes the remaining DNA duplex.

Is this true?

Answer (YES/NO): YES